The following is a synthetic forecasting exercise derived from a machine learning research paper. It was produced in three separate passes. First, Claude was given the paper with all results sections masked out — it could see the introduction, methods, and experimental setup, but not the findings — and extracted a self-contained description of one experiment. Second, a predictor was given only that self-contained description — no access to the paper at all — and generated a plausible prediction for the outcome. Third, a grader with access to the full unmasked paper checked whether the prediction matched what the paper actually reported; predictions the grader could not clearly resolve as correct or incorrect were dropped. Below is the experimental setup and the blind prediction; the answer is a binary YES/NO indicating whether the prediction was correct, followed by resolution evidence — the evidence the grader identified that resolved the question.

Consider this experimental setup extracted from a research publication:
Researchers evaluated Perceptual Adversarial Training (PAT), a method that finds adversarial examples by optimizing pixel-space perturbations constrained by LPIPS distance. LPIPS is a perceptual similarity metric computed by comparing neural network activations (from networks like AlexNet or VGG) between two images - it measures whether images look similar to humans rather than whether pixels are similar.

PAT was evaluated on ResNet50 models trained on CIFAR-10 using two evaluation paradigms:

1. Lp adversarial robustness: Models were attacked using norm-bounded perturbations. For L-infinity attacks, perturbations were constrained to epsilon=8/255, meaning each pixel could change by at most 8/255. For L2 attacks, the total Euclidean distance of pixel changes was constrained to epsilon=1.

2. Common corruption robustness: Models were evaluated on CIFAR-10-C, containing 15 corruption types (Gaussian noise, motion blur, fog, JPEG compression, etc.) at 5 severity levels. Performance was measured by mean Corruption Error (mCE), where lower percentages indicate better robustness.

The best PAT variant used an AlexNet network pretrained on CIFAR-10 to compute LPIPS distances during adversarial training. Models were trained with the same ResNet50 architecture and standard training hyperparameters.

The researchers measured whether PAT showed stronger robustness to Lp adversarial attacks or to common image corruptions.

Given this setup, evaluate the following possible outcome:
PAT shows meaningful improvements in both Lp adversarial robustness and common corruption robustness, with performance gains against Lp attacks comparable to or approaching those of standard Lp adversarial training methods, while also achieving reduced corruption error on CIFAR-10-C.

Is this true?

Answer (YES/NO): NO